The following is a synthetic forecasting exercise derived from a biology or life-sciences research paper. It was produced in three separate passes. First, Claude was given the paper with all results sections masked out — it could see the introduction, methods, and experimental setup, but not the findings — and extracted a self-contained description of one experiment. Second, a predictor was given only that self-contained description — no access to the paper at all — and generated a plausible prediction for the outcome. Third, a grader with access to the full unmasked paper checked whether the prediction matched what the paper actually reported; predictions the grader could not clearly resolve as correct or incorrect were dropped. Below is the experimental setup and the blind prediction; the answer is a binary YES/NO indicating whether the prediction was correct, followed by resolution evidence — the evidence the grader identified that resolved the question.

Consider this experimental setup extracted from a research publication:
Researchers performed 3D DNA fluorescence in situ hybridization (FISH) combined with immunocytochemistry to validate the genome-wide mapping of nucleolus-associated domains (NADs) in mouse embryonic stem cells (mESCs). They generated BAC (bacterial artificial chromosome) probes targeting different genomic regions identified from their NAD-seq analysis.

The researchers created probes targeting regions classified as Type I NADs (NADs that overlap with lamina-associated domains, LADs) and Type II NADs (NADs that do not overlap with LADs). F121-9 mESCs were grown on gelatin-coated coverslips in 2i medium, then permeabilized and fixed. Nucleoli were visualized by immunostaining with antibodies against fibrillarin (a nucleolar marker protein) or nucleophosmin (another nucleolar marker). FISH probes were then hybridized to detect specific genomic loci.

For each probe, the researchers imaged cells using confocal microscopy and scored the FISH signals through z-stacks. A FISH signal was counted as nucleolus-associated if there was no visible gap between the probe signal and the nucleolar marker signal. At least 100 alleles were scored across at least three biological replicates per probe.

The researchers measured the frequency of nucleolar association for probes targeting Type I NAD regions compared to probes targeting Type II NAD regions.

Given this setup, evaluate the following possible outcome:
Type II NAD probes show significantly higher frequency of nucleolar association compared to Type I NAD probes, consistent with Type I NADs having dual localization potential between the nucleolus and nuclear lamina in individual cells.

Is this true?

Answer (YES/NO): NO